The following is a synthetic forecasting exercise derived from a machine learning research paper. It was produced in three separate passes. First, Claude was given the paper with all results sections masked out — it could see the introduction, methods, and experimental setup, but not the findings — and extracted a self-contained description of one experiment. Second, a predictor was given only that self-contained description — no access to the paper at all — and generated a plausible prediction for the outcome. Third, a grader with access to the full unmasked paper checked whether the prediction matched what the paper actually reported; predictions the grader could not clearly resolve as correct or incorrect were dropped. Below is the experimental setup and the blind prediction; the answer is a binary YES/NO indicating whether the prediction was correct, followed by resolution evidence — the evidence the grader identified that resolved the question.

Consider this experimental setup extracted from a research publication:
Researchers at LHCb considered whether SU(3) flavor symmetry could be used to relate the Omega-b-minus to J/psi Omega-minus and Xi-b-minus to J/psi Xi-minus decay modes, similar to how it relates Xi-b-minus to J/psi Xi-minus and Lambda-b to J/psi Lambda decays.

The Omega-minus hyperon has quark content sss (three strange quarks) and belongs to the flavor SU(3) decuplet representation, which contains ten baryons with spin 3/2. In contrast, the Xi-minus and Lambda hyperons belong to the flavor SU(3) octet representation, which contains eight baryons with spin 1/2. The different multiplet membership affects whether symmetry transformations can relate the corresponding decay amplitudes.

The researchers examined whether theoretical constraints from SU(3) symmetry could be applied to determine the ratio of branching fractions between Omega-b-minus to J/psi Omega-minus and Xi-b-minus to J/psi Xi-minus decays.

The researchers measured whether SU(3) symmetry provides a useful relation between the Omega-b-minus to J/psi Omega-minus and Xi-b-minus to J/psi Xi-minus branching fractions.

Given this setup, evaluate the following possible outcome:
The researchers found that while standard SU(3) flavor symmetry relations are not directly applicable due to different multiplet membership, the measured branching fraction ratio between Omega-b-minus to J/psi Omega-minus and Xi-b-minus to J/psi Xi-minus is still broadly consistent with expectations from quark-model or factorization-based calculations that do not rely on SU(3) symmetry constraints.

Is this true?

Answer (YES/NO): NO